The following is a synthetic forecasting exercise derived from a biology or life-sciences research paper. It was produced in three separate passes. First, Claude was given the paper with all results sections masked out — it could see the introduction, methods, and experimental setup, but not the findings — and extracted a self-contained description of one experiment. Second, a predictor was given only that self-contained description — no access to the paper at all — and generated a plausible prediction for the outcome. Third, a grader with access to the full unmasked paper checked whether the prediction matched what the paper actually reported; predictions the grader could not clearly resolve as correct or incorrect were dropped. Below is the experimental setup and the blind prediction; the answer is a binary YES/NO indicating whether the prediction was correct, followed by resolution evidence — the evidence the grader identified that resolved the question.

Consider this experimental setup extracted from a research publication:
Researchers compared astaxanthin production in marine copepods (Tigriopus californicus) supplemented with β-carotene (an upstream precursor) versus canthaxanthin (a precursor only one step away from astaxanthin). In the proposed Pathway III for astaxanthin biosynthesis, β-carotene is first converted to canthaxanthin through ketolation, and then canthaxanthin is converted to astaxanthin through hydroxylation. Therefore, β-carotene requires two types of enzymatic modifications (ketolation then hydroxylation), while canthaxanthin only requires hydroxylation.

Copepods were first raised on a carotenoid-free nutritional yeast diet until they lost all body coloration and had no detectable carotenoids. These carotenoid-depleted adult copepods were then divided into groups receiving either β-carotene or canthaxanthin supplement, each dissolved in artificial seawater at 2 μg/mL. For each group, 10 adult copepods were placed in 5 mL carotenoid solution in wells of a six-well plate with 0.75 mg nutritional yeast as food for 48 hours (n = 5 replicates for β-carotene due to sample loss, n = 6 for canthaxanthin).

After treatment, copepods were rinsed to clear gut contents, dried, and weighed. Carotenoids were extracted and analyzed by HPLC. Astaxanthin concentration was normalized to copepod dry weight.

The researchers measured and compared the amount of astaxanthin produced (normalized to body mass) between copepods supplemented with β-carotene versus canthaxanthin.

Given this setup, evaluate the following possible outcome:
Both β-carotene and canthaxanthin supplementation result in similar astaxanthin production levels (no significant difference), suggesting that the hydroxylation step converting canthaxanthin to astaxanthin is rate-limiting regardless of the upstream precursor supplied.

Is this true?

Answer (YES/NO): NO